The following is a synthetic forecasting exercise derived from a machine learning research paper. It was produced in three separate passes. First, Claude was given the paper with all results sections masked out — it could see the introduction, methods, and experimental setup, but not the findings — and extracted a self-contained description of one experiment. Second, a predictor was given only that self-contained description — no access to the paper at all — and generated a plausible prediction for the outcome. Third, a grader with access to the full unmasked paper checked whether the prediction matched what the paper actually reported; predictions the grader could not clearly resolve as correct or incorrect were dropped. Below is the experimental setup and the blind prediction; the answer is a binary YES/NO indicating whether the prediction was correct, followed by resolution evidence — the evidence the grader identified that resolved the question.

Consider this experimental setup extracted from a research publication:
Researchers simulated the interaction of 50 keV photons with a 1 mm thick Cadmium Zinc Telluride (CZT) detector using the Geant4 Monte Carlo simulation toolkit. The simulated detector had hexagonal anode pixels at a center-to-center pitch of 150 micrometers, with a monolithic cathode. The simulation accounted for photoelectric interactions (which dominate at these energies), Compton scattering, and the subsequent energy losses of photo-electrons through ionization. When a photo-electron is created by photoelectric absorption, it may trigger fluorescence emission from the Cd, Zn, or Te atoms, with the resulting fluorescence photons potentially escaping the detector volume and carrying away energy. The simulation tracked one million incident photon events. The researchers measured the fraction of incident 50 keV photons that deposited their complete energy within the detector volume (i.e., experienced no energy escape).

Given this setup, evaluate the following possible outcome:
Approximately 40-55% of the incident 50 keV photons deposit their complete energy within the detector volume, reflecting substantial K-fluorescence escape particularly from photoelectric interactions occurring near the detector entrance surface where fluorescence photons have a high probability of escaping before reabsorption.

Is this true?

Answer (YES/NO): NO